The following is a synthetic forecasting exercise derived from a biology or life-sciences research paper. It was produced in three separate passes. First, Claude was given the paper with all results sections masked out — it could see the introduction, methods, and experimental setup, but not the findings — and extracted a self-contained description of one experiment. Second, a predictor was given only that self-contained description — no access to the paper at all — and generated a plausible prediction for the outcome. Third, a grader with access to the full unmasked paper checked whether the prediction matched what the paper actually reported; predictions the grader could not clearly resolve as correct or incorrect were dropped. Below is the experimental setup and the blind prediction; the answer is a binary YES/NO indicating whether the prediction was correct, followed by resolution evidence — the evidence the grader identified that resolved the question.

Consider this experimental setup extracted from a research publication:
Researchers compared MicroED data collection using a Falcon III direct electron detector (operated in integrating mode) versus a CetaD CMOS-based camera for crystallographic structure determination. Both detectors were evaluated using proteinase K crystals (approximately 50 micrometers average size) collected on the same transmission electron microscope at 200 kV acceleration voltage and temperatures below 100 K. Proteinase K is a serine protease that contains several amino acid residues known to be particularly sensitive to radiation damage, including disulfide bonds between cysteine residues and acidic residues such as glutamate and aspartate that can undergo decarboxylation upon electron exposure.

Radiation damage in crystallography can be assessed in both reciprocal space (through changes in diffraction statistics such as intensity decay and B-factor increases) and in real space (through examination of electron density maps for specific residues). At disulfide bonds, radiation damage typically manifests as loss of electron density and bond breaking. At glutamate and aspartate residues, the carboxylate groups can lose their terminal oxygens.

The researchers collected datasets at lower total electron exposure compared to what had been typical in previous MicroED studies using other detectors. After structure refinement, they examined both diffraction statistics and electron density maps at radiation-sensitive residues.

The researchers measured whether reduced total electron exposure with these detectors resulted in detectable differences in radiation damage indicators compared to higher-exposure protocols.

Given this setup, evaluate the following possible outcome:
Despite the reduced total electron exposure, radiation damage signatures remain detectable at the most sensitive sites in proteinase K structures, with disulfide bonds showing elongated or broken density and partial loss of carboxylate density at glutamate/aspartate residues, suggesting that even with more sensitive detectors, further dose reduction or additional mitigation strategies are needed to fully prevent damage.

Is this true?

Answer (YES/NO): NO